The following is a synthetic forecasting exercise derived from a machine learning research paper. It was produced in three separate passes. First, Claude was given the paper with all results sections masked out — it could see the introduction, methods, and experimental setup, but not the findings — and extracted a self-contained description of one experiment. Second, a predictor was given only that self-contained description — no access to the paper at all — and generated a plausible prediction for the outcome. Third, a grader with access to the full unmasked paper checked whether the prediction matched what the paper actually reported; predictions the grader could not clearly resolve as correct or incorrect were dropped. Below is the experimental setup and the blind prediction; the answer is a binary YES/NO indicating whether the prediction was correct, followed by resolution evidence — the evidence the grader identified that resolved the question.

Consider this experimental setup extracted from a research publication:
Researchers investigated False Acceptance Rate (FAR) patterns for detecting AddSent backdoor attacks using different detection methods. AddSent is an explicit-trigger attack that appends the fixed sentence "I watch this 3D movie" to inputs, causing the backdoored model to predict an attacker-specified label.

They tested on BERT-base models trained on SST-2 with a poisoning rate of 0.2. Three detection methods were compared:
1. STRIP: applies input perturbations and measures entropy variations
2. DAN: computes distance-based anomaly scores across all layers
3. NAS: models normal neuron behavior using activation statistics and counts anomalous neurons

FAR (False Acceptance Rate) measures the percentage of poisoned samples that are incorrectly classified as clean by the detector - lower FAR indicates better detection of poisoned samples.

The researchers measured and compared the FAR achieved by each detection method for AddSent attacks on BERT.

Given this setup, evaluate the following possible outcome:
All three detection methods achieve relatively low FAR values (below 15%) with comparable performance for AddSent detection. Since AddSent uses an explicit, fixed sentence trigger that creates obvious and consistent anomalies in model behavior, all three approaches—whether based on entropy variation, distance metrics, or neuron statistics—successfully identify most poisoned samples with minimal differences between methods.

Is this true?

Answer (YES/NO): NO